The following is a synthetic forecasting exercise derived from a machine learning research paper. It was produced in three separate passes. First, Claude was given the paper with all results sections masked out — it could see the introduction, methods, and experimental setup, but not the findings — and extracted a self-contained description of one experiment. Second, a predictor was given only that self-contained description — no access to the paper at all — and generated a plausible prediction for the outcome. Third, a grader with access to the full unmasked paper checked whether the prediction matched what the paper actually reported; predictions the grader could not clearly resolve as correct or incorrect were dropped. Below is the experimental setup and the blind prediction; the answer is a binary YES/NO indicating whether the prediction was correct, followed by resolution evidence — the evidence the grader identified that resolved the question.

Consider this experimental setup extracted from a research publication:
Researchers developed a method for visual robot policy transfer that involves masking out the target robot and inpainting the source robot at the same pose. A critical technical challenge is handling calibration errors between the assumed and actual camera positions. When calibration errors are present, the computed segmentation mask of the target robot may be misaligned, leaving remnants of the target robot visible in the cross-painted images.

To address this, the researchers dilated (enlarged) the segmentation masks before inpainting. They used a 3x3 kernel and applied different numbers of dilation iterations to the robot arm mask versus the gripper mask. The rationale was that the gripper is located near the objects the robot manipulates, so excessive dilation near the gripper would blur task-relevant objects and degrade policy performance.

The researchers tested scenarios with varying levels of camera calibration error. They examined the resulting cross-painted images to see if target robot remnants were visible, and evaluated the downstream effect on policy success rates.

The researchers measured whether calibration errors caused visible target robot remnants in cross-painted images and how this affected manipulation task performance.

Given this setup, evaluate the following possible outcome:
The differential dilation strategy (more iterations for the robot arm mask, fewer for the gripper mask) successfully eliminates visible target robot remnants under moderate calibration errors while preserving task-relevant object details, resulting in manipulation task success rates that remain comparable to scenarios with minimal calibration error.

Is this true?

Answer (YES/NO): NO